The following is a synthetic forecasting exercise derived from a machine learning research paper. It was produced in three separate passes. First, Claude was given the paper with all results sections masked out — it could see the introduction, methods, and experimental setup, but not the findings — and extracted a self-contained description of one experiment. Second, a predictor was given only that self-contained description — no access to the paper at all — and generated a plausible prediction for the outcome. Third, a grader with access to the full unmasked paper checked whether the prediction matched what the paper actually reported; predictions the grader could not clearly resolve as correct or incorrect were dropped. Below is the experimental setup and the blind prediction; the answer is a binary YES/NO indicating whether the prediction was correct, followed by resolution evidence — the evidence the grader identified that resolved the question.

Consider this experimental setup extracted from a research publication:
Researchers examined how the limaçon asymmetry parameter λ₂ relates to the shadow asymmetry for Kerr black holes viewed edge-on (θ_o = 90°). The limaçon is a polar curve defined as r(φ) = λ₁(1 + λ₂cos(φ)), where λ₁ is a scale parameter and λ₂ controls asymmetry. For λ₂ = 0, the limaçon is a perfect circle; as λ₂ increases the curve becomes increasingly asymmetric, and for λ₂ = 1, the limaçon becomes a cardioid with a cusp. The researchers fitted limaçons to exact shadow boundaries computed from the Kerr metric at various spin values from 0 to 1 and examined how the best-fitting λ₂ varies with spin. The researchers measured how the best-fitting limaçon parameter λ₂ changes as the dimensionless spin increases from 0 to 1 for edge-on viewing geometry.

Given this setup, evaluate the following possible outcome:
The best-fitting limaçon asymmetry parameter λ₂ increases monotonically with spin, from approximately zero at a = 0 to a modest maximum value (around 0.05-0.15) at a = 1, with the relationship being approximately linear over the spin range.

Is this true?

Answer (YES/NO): NO